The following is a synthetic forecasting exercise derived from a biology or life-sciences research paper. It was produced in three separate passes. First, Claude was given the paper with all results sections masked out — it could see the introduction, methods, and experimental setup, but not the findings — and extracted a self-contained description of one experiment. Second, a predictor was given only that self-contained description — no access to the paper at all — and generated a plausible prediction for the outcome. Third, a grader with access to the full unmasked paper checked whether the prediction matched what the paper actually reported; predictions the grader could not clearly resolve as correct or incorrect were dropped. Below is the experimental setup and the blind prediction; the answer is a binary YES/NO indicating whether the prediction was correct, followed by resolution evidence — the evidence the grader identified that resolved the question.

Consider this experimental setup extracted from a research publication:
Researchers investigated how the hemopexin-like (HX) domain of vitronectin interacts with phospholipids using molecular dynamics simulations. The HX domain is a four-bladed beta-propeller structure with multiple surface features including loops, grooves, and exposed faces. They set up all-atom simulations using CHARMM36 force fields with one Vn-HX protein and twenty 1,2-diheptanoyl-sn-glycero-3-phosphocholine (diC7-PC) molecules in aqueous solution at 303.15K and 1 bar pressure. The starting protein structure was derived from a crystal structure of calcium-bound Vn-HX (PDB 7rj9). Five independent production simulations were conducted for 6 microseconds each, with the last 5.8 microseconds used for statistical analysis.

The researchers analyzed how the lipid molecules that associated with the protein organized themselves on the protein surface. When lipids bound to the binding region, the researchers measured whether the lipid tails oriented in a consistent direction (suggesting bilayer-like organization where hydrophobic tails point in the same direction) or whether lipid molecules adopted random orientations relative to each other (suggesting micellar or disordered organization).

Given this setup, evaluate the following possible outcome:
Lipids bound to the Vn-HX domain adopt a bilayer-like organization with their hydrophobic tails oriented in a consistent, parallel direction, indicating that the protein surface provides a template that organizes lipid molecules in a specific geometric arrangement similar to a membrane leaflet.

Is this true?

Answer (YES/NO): NO